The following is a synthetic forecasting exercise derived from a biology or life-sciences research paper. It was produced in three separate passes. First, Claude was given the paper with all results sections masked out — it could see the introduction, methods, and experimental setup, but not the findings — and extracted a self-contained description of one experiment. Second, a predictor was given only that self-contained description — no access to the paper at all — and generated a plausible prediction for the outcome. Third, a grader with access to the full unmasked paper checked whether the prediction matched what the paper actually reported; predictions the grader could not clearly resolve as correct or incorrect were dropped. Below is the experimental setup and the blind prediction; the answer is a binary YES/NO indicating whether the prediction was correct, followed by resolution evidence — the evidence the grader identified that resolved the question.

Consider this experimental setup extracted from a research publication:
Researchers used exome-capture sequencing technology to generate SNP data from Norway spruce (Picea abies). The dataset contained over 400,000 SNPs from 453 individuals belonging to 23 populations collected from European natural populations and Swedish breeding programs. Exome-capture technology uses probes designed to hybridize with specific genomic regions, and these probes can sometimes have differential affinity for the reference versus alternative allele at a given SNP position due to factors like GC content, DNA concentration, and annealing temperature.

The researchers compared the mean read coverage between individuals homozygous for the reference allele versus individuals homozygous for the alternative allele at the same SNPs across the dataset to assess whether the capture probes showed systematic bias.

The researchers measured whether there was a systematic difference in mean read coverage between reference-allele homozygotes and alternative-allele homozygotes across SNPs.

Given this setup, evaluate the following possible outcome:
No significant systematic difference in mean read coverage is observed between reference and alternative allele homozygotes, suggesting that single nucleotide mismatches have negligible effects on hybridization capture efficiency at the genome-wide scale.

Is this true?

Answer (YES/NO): NO